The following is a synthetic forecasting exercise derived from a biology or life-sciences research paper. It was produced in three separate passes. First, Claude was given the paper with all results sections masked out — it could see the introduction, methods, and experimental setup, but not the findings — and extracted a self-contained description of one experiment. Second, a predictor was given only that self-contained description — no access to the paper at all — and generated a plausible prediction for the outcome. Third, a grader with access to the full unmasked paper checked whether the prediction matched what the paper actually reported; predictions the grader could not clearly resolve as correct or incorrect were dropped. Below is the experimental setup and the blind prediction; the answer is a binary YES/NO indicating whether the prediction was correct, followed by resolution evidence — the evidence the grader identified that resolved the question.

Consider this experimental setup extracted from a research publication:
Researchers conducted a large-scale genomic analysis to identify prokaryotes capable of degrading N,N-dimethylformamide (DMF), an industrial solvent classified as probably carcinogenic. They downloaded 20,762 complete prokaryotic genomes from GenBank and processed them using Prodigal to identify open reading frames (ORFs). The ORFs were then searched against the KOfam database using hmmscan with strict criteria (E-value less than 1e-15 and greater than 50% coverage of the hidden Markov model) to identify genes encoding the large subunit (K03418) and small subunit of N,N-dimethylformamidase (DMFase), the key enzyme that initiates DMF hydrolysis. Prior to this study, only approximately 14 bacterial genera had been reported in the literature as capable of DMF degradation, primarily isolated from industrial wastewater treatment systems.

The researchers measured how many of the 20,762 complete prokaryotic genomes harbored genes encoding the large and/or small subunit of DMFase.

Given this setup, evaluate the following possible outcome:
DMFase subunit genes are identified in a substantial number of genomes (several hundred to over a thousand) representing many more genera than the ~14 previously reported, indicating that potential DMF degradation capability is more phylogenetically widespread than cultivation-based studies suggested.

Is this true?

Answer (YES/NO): YES